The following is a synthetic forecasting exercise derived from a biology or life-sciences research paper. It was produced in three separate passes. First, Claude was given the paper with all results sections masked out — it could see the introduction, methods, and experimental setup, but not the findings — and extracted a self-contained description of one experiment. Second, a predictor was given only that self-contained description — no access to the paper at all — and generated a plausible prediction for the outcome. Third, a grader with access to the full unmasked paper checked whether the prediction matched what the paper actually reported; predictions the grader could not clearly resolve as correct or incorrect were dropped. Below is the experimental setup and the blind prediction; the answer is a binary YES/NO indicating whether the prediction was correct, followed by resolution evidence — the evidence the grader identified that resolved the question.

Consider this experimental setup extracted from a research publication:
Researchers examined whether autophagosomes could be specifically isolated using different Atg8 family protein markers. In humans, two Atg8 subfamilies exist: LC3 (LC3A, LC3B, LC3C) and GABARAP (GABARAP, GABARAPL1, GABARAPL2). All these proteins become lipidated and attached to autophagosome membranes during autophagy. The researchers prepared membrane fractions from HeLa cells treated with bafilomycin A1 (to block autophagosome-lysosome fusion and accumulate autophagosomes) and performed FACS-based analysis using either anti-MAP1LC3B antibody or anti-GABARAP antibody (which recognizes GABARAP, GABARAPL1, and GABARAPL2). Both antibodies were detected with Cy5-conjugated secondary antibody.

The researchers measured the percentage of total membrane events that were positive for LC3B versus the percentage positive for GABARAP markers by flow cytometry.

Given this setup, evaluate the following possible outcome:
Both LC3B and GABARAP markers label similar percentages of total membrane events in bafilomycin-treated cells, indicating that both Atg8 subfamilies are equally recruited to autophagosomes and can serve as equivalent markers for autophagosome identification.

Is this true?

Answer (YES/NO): NO